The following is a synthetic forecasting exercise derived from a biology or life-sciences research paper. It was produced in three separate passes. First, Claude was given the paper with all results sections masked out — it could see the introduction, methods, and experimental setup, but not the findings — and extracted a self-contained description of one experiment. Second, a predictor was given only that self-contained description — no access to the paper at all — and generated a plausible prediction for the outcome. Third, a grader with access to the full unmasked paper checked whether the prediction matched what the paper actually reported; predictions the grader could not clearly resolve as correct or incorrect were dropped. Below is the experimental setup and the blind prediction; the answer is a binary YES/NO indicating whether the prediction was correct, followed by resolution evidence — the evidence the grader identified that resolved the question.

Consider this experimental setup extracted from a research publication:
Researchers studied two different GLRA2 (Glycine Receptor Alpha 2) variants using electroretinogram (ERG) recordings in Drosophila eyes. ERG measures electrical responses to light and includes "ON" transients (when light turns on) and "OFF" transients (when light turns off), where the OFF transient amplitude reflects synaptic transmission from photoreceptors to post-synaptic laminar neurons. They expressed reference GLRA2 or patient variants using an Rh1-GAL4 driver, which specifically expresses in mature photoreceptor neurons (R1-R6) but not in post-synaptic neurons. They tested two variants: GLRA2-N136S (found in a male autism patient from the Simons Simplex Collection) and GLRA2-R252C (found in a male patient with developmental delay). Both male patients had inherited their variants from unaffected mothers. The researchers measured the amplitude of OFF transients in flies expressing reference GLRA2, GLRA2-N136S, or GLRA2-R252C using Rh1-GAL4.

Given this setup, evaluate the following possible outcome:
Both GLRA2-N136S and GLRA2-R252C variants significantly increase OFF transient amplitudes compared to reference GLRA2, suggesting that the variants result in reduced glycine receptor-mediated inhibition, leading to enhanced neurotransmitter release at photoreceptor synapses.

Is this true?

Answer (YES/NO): NO